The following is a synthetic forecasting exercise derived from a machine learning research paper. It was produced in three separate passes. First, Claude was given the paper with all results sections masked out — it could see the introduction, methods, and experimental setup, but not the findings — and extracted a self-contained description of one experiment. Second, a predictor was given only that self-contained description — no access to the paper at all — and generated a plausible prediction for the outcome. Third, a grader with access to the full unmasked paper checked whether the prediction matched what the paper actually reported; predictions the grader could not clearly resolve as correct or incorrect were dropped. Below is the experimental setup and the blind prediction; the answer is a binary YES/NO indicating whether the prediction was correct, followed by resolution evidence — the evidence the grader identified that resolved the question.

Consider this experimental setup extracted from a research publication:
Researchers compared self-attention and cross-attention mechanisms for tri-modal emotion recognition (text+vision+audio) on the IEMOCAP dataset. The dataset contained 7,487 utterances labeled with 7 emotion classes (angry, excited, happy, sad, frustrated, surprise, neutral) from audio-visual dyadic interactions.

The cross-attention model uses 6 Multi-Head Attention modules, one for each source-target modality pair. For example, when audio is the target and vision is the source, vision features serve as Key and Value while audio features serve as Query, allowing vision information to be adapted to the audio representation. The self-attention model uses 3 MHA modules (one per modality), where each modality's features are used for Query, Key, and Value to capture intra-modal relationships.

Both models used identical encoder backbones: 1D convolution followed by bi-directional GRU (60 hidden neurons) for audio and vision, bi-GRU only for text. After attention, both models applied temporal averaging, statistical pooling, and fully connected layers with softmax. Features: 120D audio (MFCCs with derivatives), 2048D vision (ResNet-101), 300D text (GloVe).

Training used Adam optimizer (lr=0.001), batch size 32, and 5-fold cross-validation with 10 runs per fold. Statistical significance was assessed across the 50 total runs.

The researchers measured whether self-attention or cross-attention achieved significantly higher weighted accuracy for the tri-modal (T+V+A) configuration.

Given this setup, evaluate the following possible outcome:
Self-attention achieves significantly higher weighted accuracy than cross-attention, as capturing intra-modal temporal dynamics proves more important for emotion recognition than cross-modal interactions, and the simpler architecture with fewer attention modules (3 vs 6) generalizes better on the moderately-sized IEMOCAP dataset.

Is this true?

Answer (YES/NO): YES